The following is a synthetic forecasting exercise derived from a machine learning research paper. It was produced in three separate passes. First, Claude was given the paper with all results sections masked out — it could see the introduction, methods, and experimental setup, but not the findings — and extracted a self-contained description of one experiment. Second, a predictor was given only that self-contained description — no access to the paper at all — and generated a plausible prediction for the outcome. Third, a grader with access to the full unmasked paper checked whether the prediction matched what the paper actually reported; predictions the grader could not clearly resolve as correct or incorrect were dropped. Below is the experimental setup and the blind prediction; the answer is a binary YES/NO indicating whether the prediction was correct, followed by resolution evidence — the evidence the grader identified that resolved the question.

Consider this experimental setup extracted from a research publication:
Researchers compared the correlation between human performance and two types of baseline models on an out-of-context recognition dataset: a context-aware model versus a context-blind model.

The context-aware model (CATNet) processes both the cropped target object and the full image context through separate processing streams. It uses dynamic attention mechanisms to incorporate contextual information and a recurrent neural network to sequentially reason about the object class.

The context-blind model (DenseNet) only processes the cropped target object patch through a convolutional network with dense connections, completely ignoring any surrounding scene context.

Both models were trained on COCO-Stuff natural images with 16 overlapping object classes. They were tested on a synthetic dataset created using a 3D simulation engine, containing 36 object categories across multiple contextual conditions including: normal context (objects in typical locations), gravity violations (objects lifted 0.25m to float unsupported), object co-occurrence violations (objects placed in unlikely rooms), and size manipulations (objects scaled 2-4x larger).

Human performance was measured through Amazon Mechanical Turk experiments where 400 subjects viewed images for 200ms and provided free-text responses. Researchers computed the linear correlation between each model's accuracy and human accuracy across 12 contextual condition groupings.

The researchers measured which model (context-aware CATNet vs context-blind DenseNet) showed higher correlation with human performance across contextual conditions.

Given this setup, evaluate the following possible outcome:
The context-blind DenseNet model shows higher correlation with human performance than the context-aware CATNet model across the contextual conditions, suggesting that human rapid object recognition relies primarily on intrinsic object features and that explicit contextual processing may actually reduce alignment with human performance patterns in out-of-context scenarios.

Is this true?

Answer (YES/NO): YES